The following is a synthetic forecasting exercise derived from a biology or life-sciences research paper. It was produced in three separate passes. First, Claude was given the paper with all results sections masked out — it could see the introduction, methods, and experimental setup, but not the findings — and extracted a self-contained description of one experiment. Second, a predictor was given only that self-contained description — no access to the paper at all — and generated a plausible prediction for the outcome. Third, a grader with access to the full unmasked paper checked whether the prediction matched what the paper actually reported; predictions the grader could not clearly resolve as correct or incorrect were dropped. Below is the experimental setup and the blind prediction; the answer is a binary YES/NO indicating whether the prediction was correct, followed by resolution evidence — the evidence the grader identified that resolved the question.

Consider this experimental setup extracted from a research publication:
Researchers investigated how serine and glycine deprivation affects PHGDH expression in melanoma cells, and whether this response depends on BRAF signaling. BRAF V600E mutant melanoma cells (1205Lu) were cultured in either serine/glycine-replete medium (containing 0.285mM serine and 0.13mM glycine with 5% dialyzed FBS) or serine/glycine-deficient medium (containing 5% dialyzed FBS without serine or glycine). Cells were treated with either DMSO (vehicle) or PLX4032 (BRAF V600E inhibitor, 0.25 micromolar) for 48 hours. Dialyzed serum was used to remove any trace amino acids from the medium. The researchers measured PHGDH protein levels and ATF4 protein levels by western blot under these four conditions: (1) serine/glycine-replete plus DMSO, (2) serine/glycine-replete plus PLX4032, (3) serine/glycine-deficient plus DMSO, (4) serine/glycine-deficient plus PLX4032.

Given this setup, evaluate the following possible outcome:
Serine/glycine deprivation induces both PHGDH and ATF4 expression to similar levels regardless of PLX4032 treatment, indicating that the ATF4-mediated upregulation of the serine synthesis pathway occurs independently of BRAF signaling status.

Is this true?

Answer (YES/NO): NO